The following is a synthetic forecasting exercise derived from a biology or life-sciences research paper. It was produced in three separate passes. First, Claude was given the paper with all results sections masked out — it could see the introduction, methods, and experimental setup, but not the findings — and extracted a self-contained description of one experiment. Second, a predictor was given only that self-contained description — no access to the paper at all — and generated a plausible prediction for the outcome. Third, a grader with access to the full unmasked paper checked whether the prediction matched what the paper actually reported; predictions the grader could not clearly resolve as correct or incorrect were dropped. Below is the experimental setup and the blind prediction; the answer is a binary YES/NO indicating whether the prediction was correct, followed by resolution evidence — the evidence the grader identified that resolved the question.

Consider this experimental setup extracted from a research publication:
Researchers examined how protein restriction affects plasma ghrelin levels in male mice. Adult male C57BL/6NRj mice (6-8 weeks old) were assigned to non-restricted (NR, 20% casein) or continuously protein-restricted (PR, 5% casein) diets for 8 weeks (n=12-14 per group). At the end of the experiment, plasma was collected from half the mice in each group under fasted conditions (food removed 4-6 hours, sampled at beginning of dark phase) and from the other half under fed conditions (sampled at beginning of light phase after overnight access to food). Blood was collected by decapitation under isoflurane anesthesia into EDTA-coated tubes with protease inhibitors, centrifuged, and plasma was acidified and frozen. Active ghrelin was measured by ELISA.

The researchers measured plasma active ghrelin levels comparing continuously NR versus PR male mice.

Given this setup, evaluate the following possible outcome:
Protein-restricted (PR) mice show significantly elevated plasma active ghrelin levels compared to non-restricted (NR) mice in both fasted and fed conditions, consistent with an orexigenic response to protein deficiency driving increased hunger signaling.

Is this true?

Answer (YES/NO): YES